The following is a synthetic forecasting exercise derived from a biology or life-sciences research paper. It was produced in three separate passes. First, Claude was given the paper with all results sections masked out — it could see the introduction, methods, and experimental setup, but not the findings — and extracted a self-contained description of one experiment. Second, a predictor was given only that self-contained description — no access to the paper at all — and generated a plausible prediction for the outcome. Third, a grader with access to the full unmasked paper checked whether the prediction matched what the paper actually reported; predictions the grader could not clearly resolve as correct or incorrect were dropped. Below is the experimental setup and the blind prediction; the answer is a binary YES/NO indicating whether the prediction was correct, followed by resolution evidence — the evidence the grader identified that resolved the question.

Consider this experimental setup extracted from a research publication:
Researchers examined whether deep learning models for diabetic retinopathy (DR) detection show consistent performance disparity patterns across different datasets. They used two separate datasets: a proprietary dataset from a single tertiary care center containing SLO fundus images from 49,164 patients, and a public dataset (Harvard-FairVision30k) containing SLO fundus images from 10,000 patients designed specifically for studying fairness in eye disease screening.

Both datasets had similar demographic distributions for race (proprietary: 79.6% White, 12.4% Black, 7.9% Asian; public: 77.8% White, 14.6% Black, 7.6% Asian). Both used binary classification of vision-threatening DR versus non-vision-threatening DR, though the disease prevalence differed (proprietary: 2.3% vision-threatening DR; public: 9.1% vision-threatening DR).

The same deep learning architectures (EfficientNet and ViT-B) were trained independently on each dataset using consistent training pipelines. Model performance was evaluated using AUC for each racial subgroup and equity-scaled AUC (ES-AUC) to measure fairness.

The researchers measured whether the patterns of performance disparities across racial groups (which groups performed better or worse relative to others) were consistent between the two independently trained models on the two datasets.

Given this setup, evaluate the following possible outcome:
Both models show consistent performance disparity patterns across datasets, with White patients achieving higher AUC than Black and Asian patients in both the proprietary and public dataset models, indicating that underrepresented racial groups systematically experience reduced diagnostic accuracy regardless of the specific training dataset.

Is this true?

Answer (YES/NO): YES